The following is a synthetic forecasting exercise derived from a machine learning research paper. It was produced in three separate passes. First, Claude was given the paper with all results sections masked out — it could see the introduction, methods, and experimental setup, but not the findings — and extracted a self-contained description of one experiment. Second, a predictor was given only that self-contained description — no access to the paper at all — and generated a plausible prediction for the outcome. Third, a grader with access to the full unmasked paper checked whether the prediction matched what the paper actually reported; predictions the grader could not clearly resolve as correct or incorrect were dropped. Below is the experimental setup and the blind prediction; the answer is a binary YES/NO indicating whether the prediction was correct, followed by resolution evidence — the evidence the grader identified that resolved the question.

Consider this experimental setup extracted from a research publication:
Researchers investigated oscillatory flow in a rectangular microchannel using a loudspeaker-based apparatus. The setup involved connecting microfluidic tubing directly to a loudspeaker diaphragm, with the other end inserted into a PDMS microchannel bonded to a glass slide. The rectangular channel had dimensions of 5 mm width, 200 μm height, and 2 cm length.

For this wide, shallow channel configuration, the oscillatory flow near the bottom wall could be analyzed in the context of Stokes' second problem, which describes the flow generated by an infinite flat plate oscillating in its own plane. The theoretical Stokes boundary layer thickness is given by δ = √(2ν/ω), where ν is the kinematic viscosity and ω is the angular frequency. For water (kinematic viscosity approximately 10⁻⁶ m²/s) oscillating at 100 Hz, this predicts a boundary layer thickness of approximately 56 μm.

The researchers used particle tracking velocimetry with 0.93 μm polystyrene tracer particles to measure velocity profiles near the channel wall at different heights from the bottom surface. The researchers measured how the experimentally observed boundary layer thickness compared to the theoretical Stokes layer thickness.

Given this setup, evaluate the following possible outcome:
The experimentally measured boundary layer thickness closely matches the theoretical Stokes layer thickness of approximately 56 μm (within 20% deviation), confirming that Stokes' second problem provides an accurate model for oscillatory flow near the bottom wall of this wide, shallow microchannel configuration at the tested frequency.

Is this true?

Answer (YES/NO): NO